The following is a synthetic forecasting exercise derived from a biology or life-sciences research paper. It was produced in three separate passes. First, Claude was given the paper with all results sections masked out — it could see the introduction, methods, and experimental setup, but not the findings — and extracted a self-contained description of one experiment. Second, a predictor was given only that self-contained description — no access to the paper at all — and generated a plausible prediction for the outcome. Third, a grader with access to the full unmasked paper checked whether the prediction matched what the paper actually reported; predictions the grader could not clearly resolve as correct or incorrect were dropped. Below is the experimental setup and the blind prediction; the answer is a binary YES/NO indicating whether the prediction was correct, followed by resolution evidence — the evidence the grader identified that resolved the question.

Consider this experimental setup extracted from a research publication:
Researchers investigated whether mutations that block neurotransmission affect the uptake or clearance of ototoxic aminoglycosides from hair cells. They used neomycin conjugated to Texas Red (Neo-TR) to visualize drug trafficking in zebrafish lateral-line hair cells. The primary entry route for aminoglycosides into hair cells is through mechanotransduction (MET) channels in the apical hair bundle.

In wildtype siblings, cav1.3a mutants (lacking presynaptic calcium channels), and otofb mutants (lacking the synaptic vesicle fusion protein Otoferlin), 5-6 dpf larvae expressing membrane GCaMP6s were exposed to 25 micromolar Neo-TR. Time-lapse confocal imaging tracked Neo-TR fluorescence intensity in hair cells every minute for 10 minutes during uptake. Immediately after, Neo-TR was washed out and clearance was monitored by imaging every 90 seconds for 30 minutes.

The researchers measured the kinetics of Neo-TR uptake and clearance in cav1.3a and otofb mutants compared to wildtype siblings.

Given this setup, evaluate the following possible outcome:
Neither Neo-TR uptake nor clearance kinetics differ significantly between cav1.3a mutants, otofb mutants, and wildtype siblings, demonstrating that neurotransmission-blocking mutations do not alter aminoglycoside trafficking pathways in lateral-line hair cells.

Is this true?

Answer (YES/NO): YES